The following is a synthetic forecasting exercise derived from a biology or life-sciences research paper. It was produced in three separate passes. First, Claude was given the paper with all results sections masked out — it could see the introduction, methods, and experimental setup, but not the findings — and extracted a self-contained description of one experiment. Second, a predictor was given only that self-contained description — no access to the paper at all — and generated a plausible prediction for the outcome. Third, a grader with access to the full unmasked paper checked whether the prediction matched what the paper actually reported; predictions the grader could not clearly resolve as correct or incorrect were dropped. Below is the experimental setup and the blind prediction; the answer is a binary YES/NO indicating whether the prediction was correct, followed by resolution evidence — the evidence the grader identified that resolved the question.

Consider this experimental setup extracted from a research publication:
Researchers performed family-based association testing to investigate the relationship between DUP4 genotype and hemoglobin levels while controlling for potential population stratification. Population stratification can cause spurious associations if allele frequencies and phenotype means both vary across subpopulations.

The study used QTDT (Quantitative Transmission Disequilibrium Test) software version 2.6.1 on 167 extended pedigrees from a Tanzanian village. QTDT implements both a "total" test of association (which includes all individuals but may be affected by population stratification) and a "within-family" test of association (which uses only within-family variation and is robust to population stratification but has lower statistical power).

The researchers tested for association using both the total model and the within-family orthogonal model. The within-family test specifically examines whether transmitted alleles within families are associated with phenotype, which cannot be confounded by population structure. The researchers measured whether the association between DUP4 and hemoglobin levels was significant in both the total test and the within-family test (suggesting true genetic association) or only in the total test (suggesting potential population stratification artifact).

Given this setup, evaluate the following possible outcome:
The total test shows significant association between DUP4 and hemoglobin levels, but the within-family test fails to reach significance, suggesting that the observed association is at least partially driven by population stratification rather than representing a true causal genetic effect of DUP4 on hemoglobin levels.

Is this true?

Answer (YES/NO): NO